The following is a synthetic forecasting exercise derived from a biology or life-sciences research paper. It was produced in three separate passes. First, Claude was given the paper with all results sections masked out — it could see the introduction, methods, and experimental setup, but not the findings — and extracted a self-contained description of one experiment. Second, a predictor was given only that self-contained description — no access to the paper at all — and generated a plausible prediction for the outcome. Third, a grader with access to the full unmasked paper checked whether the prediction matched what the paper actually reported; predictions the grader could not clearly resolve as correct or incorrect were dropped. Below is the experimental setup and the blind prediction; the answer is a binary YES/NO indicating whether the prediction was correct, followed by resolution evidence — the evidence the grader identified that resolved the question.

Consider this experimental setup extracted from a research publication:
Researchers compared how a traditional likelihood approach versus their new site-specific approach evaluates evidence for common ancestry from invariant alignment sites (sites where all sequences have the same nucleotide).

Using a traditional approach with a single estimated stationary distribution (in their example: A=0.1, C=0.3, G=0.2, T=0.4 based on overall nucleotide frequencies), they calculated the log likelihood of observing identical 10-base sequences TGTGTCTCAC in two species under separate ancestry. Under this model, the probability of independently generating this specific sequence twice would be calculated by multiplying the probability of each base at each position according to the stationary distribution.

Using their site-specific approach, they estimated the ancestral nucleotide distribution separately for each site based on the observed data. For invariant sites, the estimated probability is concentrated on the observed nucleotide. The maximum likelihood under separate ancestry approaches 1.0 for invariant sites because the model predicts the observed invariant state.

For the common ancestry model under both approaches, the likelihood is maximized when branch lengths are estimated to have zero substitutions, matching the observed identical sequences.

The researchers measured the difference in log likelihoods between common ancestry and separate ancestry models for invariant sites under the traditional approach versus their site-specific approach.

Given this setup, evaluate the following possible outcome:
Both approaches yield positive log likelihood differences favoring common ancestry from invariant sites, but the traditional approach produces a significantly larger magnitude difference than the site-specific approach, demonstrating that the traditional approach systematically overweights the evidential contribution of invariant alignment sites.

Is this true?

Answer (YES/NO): NO